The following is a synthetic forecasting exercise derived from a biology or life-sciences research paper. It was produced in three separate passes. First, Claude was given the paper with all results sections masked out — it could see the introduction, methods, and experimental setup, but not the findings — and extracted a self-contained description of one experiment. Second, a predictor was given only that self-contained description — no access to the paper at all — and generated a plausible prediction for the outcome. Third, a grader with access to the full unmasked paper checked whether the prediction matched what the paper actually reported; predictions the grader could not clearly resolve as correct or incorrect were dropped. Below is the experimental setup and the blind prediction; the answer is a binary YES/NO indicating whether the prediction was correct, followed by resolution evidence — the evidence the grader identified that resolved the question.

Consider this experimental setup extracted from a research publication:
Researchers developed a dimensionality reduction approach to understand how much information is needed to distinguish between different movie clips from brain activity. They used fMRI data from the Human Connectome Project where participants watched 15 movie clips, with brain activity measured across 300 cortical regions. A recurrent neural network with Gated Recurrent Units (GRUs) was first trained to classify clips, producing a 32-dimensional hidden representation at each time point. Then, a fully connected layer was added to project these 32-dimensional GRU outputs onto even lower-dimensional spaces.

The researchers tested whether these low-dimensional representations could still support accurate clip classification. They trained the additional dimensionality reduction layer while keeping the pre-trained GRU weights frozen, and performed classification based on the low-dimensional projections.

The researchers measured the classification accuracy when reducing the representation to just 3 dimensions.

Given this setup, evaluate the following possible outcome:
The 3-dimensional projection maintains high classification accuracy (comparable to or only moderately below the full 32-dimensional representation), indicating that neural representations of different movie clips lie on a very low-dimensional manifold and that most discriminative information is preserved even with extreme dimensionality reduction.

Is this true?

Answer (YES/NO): NO